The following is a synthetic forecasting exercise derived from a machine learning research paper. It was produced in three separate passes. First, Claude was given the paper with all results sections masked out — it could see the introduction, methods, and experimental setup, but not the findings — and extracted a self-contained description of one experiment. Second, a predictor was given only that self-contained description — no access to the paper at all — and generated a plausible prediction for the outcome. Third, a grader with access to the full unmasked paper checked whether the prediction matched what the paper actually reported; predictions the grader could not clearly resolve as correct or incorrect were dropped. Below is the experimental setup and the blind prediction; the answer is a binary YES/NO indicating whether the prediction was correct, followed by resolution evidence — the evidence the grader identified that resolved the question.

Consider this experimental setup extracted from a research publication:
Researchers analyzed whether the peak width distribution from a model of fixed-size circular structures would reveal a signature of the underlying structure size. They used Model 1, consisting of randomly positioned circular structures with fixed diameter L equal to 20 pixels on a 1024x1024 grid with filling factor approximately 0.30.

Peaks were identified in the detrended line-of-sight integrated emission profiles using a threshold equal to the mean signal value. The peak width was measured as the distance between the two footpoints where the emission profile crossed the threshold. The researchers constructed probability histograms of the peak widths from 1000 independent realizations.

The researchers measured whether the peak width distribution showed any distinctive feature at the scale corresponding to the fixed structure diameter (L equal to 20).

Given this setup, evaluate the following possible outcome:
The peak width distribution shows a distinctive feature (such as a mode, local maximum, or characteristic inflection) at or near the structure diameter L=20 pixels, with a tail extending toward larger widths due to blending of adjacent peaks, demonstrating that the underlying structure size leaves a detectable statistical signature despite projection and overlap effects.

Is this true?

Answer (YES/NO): YES